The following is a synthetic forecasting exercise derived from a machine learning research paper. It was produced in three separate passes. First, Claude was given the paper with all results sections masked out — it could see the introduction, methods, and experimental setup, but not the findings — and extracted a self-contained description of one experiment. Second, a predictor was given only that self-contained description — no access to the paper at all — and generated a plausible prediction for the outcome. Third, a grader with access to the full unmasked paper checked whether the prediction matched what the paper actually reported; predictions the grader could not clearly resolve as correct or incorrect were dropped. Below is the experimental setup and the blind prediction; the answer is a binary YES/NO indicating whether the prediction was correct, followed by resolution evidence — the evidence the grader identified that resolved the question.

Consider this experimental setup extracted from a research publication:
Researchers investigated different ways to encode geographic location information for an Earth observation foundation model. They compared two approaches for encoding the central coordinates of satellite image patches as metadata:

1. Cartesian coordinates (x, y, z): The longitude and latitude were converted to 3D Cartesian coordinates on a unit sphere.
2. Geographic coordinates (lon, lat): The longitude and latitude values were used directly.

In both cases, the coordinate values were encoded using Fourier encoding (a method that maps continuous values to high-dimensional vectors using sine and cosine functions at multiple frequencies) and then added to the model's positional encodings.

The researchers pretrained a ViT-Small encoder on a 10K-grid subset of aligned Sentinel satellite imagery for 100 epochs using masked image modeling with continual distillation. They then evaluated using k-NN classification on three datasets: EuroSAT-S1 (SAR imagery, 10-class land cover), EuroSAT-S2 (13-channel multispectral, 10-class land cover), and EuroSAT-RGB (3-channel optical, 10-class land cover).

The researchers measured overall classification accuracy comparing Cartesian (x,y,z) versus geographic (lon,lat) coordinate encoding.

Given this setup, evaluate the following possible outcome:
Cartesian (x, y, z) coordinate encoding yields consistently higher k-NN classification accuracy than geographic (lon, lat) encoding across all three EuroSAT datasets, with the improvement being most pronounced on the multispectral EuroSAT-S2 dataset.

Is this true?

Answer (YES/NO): NO